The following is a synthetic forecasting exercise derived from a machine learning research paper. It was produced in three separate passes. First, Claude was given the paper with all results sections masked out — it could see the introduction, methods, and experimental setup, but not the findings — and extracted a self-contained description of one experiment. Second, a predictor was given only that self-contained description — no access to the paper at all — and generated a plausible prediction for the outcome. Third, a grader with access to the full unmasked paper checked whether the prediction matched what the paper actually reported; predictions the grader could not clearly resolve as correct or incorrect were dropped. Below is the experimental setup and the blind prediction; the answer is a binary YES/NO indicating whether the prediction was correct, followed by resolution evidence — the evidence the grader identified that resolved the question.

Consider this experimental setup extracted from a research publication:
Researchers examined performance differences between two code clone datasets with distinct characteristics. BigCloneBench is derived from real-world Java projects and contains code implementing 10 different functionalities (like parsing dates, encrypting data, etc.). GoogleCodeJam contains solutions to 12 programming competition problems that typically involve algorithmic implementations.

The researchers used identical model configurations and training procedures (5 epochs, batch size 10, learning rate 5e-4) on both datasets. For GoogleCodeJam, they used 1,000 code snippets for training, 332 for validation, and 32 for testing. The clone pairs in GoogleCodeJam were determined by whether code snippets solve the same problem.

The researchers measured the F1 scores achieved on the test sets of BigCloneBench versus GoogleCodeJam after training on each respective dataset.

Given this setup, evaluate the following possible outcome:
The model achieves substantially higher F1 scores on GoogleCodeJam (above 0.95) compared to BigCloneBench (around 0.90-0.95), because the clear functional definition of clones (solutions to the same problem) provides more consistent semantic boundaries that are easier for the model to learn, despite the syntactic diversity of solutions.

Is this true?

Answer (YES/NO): NO